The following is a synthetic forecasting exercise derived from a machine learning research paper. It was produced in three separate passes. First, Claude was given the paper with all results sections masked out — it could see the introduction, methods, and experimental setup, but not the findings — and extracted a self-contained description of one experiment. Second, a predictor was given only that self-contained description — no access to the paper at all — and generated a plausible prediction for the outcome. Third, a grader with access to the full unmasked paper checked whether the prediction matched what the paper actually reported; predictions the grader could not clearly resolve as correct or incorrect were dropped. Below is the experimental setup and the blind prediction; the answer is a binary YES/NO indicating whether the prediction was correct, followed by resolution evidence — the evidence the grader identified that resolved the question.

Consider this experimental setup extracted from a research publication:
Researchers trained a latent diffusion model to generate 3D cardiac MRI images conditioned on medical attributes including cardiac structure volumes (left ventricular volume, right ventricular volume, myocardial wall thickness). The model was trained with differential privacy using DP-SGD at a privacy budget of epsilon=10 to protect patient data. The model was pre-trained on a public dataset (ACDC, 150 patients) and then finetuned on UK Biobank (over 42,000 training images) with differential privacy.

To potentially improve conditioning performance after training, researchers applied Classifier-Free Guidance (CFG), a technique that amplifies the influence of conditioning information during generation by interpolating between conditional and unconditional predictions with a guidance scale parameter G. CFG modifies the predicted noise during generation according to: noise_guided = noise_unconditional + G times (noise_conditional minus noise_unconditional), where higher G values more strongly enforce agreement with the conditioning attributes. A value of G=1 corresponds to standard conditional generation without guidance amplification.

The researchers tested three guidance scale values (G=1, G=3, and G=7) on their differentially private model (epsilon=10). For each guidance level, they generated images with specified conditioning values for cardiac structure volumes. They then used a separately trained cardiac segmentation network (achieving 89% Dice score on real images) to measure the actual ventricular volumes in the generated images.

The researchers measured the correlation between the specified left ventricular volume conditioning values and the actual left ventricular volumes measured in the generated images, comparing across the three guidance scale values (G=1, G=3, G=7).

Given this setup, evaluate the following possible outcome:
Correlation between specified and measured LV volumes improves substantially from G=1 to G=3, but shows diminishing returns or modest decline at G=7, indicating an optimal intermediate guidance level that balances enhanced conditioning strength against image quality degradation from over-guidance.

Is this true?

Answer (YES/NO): YES